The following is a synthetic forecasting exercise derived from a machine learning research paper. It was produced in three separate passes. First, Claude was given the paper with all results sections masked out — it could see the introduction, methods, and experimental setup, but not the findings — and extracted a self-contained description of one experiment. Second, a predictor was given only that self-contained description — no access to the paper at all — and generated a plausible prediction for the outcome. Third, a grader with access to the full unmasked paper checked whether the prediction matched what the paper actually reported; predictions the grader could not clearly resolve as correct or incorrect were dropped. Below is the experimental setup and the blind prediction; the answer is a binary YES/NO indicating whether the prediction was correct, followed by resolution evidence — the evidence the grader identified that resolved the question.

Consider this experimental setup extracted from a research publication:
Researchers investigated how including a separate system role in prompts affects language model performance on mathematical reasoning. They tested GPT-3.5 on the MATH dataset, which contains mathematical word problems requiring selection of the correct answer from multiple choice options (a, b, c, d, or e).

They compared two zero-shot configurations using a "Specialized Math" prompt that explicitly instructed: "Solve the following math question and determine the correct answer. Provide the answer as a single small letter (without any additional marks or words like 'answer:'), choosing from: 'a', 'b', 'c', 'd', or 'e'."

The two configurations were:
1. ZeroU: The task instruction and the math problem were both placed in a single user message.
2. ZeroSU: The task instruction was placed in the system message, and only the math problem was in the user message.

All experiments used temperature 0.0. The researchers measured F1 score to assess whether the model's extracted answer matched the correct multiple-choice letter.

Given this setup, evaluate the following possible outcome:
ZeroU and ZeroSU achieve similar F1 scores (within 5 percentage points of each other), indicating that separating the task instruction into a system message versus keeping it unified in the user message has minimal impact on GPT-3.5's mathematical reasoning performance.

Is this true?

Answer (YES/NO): NO